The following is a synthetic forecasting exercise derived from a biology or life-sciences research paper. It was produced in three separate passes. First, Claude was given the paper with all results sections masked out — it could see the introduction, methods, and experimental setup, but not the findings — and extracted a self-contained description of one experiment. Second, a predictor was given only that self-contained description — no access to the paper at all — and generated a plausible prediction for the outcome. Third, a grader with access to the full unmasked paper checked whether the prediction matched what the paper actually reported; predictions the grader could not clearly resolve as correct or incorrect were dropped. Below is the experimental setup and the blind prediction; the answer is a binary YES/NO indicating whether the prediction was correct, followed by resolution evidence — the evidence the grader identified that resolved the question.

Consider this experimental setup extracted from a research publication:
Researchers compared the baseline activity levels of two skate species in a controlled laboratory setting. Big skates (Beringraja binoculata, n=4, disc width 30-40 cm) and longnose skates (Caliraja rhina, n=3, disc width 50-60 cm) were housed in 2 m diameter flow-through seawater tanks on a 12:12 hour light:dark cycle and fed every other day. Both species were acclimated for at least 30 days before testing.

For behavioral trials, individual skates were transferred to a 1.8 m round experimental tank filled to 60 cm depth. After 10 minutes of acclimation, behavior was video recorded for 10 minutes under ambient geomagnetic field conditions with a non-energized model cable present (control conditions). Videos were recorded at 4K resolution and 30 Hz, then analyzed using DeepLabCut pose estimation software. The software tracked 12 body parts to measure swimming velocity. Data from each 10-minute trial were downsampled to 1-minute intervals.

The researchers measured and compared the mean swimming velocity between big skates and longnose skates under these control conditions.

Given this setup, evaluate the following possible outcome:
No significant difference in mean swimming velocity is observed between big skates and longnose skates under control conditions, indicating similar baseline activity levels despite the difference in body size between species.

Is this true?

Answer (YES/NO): NO